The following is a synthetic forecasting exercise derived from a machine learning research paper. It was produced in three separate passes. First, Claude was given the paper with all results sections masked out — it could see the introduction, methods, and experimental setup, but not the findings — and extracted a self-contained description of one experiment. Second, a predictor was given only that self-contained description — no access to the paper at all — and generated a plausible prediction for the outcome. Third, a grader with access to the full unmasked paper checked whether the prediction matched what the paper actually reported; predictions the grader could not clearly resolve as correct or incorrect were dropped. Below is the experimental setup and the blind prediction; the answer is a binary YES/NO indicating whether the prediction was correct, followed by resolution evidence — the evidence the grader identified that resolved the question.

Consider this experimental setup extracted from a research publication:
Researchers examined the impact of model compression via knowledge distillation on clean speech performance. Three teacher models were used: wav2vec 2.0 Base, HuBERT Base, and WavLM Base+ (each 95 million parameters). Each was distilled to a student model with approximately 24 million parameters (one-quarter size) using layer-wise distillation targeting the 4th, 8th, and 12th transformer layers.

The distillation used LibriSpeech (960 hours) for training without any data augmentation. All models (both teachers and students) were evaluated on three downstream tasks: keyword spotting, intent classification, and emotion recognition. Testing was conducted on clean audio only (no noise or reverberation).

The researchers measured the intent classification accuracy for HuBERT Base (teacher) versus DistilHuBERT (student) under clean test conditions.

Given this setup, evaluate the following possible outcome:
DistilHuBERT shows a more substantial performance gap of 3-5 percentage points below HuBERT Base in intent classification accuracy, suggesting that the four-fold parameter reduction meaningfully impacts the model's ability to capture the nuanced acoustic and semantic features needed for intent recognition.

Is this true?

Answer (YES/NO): YES